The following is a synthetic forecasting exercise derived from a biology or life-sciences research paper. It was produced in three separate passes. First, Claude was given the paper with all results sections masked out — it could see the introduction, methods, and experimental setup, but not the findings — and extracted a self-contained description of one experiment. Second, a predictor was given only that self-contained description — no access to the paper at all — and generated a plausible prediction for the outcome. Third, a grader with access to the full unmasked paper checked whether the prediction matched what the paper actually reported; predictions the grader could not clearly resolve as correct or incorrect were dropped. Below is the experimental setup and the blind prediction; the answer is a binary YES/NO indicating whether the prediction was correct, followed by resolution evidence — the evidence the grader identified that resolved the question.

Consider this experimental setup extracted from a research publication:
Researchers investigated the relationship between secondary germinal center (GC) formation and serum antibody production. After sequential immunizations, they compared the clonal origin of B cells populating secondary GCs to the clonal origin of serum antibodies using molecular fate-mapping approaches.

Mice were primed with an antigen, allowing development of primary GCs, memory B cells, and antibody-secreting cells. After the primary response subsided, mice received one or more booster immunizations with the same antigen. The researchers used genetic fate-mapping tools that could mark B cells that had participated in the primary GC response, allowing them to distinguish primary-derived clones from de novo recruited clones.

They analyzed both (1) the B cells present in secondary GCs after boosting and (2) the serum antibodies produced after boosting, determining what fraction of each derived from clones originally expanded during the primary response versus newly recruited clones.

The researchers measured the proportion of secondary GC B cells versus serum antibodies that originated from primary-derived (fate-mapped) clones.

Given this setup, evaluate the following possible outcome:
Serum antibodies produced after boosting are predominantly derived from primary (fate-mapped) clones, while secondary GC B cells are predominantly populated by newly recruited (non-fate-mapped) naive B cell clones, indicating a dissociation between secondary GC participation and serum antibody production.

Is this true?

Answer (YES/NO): YES